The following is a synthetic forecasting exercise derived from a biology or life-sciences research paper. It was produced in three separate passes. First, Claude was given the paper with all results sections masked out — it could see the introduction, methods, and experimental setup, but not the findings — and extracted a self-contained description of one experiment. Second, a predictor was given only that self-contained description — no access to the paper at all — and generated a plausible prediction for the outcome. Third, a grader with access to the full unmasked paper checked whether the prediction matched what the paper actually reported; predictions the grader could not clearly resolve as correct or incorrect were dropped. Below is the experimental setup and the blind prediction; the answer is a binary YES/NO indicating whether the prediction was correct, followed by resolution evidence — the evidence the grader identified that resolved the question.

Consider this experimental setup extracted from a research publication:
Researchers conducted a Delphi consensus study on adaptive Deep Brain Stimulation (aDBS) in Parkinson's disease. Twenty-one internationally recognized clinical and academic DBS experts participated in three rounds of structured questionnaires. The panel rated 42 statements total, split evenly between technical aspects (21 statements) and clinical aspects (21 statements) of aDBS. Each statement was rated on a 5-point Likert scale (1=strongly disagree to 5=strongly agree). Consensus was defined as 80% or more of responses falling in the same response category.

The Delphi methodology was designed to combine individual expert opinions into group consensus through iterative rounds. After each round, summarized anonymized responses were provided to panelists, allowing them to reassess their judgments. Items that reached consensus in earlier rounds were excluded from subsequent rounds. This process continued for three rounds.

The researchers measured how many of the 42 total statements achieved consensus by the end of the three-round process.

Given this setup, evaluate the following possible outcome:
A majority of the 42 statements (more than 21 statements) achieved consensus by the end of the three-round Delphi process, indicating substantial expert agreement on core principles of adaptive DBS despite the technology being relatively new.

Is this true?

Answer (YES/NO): NO